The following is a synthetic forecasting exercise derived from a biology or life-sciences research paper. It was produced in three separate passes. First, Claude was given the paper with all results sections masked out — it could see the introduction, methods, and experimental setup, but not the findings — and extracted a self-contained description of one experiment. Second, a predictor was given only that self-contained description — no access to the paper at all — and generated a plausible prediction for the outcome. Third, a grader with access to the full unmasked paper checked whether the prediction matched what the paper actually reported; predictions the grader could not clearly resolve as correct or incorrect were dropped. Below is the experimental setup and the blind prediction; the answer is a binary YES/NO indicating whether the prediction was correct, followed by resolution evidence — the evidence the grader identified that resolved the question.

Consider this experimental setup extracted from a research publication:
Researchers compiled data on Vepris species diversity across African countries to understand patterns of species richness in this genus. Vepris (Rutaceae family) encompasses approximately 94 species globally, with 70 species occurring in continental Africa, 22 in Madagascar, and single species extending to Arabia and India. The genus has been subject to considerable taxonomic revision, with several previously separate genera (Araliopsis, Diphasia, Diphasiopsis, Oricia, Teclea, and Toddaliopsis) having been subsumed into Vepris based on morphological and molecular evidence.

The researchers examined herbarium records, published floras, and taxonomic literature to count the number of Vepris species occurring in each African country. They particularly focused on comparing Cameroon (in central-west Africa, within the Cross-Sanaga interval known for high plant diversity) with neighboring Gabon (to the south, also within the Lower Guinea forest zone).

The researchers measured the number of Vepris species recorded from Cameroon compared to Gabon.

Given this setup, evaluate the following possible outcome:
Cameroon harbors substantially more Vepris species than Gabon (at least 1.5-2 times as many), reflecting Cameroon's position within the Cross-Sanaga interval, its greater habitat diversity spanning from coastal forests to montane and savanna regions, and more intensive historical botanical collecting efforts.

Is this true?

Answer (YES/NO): YES